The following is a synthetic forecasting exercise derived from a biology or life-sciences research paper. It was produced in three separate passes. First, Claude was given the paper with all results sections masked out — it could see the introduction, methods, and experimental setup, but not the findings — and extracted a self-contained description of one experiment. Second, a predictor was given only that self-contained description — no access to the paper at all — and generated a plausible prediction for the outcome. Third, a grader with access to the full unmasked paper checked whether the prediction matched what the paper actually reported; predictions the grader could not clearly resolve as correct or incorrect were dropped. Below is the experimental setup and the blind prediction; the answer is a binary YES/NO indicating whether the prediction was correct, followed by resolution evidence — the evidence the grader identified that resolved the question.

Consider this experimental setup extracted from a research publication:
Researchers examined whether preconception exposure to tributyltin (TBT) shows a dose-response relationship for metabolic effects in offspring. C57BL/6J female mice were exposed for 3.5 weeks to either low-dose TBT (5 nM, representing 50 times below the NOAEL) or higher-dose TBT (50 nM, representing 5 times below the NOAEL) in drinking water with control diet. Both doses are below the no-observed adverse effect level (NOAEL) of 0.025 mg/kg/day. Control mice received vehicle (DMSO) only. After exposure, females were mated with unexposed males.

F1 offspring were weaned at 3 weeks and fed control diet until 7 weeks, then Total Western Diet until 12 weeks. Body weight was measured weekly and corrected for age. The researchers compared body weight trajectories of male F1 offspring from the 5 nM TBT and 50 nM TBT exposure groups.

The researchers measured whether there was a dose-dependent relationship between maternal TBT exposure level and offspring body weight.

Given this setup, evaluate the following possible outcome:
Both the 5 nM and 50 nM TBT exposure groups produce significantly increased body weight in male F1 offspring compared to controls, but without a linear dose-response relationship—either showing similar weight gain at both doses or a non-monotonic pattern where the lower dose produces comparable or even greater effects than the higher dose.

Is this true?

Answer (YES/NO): NO